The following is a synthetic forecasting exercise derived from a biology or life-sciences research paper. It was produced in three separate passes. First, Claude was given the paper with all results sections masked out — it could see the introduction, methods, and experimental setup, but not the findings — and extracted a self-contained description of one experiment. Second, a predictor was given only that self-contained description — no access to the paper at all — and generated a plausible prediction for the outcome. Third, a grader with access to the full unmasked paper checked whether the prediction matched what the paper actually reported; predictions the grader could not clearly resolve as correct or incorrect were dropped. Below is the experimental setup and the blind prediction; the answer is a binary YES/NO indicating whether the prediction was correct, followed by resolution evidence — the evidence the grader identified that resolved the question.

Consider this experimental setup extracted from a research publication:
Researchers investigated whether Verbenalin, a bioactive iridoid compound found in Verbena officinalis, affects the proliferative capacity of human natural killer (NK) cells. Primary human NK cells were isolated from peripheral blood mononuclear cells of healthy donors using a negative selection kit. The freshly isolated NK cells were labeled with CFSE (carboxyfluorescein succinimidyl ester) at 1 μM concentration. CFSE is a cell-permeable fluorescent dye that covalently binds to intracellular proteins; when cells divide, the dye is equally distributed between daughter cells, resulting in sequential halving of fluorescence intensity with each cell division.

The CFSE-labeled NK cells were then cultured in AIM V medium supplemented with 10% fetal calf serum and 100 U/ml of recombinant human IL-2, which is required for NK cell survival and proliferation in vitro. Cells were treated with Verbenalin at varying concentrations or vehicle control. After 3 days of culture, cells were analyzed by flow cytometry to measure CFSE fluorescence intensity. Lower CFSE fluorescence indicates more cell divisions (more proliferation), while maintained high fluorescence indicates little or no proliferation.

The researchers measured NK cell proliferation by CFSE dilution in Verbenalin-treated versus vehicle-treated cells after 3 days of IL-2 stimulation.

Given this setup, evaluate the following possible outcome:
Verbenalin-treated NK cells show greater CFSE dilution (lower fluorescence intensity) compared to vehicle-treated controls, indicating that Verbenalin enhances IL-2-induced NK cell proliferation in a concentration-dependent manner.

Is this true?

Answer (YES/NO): NO